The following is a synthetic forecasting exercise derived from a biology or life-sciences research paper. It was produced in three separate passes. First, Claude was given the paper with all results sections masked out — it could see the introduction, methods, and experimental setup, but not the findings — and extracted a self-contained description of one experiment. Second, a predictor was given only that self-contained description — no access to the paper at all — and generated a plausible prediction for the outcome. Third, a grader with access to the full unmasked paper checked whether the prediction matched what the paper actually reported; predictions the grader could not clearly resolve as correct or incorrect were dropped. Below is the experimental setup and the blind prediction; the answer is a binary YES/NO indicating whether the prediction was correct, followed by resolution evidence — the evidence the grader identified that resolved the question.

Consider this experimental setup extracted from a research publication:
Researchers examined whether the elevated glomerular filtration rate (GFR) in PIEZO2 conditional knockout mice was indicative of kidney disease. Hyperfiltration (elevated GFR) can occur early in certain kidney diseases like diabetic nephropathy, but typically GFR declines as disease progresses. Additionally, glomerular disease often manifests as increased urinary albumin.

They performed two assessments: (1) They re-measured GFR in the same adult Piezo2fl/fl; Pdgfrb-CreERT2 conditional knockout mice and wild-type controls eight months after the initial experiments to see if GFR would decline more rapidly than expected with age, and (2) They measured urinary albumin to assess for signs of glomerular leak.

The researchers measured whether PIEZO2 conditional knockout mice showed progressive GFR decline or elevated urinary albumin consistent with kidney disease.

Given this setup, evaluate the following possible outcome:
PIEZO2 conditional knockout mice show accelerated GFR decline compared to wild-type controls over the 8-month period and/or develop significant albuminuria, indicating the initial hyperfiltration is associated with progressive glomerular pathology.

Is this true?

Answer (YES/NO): NO